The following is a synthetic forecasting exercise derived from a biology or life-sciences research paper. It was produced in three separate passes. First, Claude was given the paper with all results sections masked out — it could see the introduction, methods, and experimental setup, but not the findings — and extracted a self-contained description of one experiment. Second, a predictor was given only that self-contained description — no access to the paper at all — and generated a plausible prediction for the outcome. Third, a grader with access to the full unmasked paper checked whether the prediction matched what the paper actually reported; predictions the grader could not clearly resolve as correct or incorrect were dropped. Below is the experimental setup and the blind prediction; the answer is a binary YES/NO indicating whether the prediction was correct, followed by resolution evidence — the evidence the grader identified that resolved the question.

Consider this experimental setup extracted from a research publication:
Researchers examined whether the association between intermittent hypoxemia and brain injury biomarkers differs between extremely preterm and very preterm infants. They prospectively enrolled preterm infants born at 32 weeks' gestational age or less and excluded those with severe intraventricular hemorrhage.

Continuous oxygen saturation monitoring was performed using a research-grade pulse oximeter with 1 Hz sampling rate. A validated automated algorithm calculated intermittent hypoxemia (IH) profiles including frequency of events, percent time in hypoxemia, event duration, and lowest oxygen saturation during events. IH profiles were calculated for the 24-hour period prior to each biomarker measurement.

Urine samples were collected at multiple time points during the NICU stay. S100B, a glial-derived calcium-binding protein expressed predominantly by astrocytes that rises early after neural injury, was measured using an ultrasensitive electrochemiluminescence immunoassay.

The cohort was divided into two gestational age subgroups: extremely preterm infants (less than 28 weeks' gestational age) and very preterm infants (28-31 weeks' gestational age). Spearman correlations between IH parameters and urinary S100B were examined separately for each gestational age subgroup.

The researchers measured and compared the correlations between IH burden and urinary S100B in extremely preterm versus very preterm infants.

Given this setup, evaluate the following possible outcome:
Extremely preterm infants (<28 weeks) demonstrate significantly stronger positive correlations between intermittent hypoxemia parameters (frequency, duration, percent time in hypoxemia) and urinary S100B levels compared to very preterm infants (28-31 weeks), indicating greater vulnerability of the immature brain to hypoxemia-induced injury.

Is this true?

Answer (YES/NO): NO